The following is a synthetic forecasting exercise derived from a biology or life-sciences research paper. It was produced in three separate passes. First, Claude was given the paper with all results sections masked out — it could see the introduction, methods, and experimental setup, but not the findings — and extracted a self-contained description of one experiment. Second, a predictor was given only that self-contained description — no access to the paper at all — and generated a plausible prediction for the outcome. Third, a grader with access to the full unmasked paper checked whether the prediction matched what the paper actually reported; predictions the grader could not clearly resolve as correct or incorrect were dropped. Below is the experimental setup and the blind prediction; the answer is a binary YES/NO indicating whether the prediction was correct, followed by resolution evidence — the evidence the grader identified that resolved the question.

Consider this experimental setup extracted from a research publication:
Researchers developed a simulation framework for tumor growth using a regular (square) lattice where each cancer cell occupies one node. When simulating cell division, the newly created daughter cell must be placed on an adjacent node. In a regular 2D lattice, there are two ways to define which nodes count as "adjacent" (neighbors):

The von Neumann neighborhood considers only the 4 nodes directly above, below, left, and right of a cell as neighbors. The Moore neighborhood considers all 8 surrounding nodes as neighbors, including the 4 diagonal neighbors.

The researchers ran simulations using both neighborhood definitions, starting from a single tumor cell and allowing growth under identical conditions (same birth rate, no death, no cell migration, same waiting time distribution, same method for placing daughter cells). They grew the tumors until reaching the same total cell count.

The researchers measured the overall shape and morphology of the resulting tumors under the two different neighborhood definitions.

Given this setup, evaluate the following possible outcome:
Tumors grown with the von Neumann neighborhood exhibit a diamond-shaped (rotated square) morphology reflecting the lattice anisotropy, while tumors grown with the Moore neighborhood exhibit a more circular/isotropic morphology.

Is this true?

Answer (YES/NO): YES